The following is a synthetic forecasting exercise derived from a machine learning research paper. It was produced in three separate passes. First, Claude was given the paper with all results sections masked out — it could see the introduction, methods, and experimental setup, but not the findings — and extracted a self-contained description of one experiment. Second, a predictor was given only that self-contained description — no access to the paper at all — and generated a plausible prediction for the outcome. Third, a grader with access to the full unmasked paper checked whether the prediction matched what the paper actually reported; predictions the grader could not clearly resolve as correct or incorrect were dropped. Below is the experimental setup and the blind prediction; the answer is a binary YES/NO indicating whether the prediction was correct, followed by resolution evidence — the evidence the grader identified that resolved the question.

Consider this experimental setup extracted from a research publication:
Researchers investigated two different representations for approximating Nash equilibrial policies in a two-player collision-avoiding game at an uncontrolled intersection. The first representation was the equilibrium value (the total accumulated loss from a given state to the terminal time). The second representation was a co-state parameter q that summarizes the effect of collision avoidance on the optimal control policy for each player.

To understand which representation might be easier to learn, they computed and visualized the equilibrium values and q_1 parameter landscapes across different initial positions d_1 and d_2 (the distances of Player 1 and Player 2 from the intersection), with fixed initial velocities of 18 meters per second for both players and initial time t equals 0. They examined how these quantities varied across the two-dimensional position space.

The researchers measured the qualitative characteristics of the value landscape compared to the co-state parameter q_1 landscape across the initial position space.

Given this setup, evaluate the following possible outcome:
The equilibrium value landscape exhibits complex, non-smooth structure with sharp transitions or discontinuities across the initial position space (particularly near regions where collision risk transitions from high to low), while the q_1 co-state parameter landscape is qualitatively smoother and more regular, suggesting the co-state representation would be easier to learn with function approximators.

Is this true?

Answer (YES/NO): NO